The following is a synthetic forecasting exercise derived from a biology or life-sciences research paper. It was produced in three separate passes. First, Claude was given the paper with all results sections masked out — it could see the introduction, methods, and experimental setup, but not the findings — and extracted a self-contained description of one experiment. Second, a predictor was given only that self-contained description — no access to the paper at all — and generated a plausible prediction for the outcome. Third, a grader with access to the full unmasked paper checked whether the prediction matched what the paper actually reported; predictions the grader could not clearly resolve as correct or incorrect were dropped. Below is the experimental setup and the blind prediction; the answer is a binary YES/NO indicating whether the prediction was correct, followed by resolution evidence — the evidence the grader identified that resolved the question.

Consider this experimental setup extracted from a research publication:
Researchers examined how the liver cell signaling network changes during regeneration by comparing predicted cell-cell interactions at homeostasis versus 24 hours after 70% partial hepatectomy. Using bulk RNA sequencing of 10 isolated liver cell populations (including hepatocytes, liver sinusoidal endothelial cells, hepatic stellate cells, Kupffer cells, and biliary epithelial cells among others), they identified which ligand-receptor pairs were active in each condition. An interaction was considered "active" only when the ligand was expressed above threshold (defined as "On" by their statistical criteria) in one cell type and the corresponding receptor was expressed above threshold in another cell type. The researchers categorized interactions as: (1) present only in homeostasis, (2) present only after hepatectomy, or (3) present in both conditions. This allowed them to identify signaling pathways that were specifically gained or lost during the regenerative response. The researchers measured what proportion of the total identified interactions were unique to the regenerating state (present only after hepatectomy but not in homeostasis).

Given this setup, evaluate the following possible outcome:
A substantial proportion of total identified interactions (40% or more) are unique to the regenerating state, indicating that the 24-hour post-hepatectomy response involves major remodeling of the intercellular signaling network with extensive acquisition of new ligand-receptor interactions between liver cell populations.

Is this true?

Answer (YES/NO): NO